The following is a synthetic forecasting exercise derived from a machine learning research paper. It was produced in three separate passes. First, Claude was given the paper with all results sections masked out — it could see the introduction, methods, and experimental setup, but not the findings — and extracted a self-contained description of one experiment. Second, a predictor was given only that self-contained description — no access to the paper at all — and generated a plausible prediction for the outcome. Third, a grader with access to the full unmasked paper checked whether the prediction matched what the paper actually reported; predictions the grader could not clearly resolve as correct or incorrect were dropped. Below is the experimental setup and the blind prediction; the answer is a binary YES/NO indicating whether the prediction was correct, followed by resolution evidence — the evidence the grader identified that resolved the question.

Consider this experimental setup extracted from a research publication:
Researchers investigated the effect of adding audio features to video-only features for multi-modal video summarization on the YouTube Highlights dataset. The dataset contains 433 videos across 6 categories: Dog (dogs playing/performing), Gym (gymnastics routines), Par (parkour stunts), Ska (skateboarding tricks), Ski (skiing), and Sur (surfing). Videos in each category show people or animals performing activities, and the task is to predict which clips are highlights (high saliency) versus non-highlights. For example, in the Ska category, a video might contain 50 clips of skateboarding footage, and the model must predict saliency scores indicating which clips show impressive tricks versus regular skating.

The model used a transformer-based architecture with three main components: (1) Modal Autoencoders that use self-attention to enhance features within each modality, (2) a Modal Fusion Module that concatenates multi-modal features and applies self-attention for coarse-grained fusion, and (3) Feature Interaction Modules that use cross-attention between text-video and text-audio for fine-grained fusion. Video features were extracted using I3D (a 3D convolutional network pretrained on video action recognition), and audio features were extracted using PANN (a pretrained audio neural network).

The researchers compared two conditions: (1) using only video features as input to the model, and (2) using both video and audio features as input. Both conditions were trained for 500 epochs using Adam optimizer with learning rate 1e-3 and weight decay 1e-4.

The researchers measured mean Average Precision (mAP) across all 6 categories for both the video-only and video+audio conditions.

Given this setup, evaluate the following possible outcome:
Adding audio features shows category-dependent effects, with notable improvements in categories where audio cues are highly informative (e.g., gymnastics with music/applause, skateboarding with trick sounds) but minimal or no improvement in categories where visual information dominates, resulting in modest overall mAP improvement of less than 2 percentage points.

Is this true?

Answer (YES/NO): NO